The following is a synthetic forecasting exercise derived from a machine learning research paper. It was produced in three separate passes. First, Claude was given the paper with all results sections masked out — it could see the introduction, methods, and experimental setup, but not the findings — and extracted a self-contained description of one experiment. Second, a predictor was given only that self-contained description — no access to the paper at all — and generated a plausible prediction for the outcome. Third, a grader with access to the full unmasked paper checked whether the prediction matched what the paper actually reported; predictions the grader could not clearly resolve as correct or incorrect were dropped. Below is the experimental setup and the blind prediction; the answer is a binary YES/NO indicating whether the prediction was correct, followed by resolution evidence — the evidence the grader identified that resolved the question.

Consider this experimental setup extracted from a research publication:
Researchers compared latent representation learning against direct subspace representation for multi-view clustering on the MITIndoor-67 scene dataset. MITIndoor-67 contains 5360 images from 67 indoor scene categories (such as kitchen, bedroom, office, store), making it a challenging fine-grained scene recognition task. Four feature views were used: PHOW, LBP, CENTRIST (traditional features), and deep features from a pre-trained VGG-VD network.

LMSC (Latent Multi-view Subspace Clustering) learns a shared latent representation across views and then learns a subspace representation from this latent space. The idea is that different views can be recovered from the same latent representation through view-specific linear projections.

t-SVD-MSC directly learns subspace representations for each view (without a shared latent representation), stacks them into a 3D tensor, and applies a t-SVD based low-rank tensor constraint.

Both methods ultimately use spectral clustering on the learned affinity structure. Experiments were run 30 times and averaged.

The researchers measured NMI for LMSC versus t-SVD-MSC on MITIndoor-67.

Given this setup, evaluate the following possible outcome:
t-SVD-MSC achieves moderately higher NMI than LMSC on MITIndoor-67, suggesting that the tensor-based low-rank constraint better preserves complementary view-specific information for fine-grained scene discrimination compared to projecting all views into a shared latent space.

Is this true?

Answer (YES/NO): NO